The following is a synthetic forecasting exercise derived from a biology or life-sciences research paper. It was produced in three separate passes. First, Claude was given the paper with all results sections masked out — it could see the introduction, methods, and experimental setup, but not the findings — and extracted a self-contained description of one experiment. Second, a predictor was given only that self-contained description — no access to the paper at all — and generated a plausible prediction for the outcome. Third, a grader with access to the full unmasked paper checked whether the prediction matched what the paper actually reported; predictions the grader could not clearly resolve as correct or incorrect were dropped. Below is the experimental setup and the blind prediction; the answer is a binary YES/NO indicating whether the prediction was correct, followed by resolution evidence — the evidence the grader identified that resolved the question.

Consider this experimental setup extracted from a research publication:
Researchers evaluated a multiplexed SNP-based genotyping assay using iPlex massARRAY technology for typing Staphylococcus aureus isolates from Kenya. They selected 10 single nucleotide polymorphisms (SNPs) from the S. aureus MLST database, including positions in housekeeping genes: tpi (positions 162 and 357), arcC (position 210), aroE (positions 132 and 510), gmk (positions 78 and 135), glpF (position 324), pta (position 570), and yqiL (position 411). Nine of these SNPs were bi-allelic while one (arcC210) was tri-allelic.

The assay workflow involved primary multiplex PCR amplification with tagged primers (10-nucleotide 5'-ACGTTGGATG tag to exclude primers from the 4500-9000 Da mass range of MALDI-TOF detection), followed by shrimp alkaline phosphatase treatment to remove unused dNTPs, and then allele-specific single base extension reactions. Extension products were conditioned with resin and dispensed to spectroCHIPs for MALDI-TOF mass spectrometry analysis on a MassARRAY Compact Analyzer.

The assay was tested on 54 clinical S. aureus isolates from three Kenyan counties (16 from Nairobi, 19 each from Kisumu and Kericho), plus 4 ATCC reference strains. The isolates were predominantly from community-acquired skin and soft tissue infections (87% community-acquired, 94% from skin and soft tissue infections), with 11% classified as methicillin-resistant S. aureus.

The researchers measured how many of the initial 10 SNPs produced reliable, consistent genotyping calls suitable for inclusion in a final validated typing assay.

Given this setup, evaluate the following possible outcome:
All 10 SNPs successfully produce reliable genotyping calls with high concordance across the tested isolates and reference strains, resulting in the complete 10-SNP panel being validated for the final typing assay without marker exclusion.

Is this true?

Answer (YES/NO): NO